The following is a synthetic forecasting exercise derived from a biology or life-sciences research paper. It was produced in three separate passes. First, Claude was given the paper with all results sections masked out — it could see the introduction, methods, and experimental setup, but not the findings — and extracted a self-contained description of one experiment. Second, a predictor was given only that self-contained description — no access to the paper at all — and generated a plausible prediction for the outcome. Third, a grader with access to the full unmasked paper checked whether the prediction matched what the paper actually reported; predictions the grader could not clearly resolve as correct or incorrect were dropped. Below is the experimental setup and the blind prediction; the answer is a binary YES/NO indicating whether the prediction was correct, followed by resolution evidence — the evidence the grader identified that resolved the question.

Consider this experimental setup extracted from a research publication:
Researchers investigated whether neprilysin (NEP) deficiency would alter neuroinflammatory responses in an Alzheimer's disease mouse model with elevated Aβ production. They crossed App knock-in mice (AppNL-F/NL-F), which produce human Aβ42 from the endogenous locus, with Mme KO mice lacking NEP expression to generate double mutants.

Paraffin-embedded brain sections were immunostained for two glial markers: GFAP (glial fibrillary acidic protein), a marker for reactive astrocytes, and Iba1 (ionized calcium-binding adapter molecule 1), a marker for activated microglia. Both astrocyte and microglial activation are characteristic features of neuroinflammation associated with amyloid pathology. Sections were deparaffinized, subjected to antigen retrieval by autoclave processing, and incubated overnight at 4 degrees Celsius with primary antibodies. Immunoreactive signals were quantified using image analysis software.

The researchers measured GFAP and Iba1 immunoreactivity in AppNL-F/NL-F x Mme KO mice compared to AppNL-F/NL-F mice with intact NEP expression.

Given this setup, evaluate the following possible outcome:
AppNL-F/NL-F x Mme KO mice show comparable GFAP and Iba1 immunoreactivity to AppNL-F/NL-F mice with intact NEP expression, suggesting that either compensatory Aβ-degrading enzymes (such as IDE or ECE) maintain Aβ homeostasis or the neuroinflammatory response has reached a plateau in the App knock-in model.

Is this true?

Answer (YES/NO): NO